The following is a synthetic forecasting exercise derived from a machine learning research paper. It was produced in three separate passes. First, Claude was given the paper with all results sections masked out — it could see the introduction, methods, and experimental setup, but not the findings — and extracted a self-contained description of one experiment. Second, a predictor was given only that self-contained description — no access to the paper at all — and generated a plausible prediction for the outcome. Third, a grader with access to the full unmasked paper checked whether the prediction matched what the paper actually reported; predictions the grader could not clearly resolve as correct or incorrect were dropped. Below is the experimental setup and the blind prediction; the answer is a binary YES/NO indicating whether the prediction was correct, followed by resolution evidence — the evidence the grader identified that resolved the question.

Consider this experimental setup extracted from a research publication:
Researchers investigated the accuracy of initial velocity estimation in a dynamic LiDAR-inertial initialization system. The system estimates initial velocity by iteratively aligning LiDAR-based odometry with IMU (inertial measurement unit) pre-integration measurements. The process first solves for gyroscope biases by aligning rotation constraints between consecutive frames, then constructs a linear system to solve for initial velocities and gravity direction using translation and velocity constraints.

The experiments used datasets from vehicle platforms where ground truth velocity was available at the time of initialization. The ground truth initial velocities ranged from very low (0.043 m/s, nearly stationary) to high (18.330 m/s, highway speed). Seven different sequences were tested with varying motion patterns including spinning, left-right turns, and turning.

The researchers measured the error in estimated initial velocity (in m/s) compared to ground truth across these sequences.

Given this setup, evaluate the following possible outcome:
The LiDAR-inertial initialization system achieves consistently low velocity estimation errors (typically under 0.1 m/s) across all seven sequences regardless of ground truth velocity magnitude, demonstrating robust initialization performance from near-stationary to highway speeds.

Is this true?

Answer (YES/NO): NO